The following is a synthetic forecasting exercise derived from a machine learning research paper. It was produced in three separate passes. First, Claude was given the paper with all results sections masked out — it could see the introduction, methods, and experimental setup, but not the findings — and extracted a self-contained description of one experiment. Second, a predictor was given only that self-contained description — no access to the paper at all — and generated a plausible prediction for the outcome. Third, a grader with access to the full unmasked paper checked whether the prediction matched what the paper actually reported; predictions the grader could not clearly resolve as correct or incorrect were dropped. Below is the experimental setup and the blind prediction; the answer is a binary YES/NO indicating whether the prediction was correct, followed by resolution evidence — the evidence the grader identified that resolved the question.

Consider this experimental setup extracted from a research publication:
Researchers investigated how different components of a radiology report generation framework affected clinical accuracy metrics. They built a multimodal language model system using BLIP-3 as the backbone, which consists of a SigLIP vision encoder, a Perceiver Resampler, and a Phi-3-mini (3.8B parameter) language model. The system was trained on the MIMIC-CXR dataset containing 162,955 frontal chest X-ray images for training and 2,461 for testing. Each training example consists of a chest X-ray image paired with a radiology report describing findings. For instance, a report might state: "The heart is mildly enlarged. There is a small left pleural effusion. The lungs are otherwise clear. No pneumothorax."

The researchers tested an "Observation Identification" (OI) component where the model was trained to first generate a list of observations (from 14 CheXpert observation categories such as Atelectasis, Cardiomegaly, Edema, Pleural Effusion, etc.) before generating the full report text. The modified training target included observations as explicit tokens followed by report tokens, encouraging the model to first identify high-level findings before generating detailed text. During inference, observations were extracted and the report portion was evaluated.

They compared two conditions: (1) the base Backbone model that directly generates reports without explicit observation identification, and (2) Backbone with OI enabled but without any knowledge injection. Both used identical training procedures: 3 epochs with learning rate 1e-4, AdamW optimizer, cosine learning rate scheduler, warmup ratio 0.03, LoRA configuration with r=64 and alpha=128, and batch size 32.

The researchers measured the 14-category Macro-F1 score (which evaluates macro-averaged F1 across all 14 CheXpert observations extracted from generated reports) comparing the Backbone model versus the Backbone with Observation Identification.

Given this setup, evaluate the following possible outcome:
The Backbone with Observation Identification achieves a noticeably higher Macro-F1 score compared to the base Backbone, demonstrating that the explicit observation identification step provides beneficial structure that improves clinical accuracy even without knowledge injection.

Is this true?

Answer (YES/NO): YES